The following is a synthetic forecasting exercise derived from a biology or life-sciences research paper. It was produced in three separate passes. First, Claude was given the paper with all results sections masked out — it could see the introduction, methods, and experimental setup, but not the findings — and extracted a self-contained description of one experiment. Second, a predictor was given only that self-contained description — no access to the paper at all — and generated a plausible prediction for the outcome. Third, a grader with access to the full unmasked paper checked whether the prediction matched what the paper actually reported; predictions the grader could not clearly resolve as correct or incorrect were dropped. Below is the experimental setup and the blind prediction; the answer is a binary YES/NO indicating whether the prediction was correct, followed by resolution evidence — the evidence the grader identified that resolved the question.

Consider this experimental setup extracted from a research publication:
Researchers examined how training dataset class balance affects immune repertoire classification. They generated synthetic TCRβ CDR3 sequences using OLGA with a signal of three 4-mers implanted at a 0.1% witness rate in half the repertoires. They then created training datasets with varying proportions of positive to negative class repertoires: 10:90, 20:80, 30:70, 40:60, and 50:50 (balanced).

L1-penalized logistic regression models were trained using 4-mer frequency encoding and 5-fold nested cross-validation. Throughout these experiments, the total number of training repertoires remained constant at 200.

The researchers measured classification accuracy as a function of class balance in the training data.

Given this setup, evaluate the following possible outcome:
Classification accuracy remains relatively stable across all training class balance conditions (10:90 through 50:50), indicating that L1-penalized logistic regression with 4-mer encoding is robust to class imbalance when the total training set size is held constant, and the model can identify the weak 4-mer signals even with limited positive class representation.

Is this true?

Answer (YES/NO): YES